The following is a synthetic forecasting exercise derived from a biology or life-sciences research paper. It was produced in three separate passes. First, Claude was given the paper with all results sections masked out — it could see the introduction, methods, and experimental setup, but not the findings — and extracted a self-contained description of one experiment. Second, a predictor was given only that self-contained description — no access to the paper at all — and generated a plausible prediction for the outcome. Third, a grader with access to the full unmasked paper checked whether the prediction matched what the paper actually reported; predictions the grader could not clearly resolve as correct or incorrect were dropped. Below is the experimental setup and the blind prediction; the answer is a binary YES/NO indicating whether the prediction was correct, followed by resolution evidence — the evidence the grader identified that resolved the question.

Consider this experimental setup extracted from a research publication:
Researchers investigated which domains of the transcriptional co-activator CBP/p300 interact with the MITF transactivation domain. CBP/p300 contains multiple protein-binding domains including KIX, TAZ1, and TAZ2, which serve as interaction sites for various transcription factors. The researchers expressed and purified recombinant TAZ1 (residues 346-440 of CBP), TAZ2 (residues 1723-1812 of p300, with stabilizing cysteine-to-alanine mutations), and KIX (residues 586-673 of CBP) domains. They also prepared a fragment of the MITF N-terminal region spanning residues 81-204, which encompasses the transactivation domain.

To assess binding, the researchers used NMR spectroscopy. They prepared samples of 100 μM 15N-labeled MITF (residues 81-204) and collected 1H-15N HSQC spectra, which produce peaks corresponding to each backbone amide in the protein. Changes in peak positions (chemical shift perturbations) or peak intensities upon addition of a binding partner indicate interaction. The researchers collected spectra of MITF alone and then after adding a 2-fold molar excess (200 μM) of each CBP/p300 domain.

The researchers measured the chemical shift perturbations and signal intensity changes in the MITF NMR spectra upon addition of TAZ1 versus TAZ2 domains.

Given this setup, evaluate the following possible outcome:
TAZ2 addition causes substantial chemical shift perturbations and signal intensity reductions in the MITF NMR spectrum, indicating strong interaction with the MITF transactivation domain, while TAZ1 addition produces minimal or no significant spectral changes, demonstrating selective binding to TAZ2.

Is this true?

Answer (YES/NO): NO